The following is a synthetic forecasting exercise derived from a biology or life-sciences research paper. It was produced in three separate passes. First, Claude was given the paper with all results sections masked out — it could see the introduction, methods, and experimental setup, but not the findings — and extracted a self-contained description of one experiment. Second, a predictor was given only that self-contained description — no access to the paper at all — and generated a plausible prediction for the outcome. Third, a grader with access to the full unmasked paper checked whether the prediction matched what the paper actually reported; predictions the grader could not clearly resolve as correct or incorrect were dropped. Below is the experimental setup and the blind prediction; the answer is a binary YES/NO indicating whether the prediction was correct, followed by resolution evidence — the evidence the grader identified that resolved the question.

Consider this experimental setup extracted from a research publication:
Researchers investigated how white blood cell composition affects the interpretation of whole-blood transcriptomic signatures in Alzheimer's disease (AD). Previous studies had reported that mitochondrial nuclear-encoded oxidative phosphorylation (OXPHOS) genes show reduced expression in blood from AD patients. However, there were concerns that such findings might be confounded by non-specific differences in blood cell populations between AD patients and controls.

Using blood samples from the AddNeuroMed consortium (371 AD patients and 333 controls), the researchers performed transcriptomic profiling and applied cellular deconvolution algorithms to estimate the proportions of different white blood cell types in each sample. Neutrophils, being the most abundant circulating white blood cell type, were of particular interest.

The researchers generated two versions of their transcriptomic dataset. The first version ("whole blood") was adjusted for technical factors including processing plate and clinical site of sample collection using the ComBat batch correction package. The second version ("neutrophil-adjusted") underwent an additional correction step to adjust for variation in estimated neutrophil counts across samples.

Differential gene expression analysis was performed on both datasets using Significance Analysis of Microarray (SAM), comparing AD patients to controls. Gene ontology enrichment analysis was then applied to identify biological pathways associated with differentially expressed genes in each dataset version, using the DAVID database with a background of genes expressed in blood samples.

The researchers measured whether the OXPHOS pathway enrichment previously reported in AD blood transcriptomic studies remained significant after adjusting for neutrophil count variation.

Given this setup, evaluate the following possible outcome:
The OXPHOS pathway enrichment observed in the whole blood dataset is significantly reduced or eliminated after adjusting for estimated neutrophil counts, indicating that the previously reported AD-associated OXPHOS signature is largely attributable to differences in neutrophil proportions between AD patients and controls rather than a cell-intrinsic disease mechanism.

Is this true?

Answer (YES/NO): YES